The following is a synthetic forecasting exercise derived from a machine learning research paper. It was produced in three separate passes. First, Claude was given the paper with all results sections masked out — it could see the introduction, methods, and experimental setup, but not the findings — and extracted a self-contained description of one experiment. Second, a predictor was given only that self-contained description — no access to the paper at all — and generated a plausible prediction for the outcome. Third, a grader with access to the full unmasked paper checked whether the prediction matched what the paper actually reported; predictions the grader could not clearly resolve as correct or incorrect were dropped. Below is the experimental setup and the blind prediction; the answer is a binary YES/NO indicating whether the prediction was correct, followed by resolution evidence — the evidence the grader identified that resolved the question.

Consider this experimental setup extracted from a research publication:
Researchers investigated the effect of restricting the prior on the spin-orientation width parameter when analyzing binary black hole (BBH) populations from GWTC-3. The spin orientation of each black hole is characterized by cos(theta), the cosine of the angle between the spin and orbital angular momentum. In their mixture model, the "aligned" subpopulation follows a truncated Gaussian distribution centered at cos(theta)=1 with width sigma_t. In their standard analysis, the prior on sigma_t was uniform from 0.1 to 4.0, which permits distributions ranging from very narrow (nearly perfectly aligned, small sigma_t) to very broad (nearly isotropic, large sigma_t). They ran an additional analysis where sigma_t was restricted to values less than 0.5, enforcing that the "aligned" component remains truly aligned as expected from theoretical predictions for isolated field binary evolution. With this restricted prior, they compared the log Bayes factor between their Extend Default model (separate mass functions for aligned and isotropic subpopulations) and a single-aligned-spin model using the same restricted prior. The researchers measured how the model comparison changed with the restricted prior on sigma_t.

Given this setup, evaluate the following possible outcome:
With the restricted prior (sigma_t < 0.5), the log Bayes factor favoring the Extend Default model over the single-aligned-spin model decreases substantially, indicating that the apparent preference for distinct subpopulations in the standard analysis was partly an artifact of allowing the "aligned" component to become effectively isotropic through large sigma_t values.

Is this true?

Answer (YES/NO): NO